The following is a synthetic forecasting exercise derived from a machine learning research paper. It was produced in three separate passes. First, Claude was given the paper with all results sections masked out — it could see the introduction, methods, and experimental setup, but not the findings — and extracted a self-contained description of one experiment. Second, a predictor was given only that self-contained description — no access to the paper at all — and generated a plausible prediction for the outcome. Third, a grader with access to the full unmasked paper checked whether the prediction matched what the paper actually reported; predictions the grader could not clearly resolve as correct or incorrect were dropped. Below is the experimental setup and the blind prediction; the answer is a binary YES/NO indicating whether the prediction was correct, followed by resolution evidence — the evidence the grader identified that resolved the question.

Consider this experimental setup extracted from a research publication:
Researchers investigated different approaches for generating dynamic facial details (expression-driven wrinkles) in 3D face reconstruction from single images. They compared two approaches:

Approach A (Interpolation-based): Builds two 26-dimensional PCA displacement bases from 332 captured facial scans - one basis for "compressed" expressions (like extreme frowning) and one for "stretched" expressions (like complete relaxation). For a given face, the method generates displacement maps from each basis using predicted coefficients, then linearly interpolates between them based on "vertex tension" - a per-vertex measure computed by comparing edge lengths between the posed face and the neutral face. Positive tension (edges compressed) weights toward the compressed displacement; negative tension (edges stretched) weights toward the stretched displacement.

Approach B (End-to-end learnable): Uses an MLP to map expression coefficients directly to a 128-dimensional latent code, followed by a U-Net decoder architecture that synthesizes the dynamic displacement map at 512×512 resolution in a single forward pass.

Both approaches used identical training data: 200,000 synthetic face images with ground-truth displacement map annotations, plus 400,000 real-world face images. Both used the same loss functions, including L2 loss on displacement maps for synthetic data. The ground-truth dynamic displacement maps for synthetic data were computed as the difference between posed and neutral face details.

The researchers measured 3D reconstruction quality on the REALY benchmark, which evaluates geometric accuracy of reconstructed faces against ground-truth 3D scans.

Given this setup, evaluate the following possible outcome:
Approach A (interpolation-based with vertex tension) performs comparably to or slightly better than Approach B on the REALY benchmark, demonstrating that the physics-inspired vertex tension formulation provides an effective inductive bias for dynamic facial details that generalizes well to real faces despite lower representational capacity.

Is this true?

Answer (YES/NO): YES